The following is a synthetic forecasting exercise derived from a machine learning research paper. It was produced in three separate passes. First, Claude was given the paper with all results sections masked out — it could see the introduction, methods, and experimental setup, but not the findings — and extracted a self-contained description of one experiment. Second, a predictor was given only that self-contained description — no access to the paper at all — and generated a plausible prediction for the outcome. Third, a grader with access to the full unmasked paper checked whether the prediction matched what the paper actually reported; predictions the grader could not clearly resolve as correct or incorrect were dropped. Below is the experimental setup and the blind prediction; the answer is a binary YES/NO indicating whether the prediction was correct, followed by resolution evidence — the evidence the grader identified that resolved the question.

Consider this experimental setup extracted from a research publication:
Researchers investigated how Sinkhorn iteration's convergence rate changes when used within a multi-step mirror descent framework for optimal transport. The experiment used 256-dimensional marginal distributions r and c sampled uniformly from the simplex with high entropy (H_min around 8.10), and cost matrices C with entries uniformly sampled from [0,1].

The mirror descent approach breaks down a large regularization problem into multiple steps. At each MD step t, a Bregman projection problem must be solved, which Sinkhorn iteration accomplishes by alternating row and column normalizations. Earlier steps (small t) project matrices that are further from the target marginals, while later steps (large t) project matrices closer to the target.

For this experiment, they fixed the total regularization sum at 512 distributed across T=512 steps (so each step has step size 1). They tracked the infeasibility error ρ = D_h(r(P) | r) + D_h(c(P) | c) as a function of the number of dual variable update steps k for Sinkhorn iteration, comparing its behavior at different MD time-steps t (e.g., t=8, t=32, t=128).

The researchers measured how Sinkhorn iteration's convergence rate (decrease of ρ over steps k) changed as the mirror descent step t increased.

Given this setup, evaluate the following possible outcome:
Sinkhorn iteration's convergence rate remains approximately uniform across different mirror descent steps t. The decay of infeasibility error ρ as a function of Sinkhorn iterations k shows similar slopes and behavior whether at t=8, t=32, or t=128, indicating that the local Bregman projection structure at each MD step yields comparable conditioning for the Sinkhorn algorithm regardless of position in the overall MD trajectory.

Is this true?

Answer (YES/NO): NO